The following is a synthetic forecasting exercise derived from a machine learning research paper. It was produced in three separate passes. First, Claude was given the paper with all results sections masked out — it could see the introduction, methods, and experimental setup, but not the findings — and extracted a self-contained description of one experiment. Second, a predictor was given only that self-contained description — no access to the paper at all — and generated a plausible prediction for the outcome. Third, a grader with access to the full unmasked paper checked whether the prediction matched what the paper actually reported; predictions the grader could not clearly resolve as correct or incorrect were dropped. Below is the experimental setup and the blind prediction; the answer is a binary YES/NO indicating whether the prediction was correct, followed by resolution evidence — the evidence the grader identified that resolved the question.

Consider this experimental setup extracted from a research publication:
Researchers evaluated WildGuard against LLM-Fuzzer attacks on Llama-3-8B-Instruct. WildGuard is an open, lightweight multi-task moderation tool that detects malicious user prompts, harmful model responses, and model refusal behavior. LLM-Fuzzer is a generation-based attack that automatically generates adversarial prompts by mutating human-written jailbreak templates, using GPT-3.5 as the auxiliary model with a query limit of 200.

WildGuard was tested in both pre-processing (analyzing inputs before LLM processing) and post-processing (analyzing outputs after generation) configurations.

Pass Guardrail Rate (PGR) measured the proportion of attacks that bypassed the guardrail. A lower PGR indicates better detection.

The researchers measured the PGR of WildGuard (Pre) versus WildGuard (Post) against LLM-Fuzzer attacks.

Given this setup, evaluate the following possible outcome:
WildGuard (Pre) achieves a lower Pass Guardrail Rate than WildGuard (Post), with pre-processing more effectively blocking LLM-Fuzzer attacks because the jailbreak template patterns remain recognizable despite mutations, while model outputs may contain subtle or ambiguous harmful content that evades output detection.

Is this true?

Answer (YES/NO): YES